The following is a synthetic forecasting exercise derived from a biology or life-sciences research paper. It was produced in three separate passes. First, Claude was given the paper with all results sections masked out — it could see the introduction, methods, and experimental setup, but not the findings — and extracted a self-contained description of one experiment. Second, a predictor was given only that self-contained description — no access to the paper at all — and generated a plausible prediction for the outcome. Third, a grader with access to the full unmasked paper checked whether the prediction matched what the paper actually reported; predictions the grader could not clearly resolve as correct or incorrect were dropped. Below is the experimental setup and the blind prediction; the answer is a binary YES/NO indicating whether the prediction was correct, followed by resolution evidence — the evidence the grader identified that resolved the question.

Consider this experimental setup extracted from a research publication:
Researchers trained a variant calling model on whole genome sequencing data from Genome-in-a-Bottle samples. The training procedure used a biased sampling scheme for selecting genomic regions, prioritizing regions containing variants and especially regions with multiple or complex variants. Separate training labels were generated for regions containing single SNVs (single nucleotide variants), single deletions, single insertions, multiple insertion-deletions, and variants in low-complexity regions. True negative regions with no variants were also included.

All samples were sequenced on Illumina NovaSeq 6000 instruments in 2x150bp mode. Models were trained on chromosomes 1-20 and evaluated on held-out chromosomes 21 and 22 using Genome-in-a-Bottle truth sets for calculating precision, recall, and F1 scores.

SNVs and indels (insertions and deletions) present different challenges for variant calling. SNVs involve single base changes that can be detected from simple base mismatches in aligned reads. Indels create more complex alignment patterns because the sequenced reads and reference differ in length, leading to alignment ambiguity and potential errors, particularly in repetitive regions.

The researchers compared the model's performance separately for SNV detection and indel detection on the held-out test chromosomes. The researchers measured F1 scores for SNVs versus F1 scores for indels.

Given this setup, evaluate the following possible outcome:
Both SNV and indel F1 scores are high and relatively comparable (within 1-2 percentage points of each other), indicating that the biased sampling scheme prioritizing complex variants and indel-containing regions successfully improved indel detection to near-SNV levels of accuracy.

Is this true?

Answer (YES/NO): YES